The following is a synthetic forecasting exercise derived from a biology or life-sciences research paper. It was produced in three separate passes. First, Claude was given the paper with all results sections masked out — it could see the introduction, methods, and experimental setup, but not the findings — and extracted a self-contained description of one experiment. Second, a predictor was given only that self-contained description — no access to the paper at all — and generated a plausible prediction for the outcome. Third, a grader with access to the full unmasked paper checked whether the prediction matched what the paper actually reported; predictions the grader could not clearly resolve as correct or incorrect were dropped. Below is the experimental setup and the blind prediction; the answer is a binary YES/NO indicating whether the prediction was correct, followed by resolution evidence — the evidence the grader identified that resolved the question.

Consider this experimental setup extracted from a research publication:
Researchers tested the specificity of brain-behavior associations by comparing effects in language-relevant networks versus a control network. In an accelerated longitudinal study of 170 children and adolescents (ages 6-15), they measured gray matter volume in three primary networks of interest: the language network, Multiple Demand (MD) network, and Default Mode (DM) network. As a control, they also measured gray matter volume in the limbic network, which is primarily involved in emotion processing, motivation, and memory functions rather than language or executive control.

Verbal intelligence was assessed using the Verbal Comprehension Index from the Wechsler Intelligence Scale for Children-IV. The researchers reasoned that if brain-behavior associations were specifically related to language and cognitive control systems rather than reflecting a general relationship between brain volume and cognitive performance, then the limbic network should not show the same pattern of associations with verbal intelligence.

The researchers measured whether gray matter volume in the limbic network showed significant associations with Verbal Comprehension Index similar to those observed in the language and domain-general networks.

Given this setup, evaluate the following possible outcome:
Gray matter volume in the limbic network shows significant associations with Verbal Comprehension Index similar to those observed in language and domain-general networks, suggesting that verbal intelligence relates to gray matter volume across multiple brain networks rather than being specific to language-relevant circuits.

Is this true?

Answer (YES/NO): NO